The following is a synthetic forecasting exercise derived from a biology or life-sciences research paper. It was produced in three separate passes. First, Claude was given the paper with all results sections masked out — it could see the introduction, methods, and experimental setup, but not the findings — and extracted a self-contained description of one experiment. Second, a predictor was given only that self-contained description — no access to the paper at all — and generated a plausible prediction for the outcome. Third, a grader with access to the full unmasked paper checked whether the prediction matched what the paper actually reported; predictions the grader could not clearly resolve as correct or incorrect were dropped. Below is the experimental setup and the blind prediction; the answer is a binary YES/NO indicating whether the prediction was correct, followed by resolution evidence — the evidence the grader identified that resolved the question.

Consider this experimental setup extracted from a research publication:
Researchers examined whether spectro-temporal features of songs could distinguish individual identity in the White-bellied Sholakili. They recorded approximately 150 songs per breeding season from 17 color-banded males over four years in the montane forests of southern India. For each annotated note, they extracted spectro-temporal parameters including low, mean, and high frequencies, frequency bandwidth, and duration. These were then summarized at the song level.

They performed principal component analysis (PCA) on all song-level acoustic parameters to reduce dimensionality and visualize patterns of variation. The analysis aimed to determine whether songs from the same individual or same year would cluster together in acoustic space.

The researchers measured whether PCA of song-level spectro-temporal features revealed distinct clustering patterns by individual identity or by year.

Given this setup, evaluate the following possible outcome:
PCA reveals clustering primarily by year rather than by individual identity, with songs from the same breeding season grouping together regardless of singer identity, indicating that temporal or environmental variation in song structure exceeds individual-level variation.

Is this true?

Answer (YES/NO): NO